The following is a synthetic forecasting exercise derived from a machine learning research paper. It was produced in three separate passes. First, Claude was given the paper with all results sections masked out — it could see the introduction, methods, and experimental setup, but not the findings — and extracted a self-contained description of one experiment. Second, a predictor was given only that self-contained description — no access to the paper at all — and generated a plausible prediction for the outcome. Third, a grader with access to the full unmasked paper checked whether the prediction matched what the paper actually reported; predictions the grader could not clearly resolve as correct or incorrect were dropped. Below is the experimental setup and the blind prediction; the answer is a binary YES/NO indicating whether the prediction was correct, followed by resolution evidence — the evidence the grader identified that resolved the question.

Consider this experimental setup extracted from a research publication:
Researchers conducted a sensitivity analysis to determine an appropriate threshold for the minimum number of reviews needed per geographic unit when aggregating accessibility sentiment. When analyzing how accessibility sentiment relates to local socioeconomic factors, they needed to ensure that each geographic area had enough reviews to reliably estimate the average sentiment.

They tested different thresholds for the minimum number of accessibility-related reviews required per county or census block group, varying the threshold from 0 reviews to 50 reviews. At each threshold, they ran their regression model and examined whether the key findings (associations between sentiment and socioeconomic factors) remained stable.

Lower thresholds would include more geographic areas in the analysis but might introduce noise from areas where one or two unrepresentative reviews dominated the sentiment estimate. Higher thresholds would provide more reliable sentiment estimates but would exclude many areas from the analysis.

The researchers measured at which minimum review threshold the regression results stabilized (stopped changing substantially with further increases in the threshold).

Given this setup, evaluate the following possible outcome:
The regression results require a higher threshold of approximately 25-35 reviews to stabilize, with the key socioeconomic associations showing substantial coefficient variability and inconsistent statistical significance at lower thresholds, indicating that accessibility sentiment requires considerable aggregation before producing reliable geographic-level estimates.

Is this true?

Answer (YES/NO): NO